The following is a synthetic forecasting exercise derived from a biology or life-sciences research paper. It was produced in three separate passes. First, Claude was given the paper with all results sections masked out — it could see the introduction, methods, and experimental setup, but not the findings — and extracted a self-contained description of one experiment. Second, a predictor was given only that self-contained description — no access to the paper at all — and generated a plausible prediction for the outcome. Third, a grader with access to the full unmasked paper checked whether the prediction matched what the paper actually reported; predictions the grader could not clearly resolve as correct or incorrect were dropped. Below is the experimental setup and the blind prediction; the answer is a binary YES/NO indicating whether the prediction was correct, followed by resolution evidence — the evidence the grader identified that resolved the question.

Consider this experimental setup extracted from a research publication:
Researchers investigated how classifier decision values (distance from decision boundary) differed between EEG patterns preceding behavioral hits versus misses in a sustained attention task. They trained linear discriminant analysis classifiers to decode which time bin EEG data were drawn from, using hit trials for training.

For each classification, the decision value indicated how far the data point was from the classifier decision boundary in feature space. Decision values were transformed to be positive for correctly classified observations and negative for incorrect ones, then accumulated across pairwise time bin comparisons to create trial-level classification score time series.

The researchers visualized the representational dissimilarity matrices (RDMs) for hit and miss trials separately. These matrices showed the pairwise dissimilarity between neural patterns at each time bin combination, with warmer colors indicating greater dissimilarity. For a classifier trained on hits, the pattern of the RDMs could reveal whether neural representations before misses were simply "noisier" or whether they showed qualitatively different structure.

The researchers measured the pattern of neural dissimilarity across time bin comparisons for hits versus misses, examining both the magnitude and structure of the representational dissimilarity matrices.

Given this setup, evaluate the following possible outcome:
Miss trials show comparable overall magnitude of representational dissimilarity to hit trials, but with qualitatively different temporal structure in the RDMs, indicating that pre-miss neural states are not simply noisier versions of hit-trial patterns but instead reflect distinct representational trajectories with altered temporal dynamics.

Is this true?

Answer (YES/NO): NO